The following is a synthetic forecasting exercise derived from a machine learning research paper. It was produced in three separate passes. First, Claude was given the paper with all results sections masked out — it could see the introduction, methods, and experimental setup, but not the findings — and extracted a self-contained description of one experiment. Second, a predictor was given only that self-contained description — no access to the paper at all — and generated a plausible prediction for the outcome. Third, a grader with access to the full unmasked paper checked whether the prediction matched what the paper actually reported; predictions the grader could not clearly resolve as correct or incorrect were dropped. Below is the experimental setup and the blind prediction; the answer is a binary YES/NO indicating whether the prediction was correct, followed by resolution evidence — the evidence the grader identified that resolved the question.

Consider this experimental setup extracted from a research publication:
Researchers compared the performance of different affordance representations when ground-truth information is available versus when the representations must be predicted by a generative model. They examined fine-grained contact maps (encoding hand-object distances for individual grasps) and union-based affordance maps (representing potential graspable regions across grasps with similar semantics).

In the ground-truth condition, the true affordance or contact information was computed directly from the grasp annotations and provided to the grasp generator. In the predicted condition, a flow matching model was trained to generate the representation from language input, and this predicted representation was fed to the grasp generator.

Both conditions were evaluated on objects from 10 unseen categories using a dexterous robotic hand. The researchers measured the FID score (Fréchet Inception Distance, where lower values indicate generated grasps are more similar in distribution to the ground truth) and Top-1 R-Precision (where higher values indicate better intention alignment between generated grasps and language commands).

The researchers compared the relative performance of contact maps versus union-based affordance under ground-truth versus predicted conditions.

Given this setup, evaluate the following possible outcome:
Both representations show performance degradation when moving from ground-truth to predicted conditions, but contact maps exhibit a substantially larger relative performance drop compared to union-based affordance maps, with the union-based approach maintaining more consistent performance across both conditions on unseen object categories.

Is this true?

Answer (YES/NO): YES